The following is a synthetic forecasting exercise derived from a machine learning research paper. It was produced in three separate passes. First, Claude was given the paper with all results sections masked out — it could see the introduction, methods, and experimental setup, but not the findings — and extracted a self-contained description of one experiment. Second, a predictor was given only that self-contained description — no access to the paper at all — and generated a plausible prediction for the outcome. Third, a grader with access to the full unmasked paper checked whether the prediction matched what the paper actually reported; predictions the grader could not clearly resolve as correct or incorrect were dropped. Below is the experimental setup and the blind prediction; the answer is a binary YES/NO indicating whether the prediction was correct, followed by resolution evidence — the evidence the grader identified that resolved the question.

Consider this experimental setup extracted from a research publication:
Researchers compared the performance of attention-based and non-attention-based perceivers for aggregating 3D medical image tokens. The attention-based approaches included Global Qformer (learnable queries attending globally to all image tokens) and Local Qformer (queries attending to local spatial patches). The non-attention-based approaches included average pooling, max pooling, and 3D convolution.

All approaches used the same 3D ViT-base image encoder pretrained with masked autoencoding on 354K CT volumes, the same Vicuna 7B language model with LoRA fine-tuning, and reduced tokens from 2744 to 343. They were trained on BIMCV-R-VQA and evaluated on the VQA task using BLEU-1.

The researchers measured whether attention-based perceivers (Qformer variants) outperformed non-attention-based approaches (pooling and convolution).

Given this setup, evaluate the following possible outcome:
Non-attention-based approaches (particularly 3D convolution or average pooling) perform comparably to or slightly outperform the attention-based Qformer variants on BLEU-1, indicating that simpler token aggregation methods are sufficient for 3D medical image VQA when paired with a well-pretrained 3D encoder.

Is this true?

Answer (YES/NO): YES